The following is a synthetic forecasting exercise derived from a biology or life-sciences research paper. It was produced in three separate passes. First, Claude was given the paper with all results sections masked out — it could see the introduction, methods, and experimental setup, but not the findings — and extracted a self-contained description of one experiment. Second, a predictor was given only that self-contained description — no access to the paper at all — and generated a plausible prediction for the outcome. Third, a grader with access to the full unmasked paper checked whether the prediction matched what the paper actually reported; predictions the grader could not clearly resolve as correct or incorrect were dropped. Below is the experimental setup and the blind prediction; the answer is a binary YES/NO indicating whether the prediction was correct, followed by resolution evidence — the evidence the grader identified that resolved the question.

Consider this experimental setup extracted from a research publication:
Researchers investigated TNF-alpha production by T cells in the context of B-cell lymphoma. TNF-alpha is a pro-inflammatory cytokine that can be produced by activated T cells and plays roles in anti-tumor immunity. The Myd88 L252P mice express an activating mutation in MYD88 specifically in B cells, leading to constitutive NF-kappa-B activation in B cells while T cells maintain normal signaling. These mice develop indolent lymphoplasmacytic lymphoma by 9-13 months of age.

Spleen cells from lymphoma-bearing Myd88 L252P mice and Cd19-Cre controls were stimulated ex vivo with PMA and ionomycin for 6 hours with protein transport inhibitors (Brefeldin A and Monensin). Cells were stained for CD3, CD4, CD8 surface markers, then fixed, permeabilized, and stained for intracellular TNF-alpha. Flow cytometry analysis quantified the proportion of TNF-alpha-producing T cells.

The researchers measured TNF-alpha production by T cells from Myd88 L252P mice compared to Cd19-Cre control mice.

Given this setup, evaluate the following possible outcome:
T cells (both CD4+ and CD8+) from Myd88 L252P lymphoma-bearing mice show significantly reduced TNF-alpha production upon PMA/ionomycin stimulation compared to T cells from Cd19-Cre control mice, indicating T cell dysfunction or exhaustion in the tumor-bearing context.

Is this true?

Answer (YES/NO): NO